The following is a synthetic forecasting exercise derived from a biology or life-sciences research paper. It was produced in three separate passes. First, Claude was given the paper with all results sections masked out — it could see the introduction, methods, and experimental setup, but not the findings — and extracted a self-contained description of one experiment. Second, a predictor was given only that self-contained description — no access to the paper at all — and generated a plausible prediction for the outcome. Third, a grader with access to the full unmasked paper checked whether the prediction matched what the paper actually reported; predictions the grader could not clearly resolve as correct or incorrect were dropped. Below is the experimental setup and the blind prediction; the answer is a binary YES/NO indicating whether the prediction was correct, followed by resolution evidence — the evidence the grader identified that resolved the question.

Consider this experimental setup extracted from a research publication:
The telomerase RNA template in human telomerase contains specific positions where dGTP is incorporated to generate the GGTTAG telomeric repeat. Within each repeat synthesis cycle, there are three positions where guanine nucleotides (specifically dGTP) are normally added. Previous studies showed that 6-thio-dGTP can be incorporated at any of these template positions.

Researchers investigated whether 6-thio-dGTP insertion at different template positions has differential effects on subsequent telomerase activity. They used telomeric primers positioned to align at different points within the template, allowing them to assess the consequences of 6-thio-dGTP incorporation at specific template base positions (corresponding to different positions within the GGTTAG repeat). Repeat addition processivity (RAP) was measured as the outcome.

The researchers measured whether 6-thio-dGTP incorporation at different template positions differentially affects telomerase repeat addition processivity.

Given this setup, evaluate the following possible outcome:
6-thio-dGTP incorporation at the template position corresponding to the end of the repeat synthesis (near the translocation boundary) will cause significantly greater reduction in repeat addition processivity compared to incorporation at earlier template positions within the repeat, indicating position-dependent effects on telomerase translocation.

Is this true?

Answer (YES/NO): YES